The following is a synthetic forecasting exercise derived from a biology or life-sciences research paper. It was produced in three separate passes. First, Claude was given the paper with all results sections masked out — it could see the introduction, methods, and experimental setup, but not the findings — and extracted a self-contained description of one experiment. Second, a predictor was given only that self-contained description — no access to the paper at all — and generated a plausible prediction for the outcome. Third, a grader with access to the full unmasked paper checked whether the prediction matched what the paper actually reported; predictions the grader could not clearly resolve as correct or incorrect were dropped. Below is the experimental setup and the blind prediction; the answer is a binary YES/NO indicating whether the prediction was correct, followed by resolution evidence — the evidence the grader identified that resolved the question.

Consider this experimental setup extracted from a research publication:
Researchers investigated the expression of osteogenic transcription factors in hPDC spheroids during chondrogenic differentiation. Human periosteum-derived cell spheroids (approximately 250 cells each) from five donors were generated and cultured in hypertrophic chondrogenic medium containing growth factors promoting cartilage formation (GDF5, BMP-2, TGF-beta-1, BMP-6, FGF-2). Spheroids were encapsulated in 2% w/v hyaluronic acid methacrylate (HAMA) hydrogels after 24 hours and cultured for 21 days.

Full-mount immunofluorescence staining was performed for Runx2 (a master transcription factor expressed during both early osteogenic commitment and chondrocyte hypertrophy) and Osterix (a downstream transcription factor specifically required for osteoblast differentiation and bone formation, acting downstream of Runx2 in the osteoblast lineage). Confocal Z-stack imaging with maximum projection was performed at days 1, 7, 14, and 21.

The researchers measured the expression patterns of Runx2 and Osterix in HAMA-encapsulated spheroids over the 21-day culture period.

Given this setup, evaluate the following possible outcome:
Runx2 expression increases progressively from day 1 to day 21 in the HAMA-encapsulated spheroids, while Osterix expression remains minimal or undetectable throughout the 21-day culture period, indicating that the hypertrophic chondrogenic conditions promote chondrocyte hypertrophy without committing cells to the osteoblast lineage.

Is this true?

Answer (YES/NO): NO